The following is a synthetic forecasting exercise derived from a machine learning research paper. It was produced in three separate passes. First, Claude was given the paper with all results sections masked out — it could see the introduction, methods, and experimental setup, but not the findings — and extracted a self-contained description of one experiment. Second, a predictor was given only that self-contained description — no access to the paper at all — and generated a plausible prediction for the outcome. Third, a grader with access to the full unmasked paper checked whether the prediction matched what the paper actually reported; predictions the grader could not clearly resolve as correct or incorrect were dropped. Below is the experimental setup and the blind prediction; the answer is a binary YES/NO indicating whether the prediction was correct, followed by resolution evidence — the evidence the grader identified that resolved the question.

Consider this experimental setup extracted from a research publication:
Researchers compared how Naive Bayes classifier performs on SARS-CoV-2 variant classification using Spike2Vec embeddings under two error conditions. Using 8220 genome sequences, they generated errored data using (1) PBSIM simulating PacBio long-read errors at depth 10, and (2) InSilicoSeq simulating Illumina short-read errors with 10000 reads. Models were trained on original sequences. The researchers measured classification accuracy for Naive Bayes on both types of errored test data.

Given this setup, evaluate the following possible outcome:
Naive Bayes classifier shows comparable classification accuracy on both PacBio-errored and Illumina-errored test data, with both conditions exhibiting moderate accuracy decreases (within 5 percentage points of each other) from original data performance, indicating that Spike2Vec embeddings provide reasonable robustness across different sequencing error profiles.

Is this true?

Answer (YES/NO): NO